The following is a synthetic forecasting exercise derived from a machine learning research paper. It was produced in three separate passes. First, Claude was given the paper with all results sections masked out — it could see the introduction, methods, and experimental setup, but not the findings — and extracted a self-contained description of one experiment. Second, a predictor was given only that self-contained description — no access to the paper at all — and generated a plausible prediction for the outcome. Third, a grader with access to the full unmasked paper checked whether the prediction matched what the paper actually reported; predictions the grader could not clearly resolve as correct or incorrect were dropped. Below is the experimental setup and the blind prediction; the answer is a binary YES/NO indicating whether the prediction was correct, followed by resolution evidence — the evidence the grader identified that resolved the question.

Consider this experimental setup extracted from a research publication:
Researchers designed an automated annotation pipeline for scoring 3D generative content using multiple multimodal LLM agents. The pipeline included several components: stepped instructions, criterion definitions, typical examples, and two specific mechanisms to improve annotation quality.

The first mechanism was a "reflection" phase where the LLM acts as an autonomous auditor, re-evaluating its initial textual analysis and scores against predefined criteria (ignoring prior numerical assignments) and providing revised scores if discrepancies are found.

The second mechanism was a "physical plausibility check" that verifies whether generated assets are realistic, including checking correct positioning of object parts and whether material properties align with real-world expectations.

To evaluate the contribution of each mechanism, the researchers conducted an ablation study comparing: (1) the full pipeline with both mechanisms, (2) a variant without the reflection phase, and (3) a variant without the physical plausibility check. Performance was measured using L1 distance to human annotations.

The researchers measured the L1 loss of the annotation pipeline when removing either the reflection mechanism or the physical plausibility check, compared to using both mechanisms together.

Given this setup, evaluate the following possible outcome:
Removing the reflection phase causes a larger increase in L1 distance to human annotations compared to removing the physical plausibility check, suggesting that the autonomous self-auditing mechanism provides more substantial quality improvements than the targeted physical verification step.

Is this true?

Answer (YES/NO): NO